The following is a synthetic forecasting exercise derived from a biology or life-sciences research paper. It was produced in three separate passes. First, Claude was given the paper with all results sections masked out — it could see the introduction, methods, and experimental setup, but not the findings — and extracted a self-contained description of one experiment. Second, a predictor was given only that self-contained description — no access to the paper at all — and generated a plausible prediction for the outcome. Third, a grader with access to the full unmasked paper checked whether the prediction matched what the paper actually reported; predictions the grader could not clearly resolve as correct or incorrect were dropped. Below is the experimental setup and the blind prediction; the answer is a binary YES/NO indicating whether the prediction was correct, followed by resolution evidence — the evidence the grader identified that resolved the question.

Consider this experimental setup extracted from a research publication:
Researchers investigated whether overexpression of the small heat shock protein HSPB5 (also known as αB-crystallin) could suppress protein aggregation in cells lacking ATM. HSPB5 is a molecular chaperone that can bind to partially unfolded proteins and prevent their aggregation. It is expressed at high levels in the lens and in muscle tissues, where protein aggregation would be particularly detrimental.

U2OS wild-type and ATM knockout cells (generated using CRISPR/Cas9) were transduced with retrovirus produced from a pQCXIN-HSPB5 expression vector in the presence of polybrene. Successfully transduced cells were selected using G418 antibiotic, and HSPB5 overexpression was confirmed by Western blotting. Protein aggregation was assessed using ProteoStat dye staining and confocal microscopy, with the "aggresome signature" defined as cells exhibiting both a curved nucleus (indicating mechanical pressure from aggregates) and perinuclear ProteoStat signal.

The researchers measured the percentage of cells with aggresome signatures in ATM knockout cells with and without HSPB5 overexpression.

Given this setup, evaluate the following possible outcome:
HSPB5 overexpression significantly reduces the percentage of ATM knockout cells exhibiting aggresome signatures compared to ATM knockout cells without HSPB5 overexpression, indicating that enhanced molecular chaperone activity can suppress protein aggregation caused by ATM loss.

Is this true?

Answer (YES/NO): YES